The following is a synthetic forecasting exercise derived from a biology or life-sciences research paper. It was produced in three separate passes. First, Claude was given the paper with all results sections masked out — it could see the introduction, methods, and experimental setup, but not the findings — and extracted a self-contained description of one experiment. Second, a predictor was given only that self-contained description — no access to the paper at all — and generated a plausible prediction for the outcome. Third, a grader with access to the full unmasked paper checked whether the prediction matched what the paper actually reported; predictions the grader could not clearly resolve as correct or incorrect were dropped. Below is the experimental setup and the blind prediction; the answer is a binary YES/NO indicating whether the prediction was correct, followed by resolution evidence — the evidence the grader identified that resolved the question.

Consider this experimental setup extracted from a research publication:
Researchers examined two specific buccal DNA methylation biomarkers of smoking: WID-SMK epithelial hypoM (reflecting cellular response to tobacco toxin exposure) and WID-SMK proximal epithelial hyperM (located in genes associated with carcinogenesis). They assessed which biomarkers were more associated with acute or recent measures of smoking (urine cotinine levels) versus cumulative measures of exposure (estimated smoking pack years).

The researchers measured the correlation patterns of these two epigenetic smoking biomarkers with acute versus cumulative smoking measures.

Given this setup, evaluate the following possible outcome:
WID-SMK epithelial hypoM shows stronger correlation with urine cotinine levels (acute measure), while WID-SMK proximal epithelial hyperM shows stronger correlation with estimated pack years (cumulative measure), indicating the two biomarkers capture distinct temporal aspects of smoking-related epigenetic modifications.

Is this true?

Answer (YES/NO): YES